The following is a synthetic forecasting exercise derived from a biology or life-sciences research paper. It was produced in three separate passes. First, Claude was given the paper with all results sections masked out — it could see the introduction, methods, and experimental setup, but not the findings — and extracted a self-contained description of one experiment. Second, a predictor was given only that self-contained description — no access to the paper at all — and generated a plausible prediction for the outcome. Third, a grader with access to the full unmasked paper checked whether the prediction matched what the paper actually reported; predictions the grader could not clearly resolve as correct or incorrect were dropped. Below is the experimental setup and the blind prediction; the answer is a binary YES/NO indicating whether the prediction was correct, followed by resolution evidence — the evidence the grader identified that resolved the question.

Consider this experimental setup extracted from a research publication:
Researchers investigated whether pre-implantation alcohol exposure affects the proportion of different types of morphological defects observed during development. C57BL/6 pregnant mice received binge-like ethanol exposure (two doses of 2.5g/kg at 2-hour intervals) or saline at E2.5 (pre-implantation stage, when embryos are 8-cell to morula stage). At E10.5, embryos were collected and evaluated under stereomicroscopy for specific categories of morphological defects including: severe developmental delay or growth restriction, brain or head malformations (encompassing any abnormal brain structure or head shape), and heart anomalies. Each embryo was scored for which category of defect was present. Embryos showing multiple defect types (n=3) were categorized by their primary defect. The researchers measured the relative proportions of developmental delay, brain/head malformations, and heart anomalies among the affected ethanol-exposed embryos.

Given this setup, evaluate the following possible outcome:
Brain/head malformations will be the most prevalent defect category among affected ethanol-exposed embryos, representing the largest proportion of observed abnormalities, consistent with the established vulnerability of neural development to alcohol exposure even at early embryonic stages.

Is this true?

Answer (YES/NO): YES